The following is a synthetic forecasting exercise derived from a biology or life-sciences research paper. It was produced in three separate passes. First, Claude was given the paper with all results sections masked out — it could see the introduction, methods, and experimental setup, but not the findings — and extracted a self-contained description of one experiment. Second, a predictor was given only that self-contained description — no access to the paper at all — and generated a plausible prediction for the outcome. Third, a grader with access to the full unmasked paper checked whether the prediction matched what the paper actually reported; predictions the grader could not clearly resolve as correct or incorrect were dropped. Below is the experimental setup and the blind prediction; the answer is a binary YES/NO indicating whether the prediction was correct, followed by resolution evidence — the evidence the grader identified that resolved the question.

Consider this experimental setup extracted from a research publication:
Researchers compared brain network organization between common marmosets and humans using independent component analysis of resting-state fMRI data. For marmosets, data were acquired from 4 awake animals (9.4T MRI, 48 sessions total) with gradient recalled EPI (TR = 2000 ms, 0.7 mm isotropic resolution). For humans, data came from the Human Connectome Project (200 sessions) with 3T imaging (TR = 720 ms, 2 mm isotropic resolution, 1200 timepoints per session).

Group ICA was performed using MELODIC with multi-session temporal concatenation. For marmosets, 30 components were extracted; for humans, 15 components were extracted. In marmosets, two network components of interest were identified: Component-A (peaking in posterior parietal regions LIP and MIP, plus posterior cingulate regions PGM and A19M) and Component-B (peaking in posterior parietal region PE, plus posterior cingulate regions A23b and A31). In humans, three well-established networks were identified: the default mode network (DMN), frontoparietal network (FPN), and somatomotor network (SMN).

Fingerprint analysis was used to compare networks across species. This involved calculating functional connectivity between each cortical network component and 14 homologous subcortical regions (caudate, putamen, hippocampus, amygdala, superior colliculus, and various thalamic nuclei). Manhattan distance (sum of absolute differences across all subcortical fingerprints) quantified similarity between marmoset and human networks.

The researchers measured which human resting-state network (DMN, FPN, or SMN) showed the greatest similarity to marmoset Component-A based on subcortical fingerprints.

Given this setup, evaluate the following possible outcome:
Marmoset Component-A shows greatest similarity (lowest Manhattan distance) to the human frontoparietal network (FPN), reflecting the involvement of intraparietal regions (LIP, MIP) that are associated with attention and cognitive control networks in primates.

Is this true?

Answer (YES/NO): NO